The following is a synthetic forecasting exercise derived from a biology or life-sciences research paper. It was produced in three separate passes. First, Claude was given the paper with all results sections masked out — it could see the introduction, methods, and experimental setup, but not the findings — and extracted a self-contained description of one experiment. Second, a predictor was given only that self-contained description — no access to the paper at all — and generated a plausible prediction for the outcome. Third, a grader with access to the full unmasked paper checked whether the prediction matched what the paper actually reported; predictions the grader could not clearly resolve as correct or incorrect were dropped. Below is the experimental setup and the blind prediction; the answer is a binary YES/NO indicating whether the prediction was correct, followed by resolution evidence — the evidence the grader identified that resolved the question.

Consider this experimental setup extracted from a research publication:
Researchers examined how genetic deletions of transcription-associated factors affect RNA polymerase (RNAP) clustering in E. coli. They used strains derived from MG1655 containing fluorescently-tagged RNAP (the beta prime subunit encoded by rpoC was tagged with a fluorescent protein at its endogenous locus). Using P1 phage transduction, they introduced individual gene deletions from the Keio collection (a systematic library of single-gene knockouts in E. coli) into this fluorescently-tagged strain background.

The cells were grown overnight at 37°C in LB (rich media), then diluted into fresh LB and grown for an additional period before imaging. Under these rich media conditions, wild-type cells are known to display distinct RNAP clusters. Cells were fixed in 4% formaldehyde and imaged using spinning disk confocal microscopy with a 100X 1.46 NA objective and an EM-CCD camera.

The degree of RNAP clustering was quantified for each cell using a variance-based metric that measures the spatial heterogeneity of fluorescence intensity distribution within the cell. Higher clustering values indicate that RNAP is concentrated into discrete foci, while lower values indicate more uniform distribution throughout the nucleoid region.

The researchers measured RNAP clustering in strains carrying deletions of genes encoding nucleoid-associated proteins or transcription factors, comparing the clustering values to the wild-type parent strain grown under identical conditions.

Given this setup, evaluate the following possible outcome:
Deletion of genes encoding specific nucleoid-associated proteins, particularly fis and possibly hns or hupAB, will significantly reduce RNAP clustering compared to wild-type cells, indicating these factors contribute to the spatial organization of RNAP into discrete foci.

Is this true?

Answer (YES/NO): NO